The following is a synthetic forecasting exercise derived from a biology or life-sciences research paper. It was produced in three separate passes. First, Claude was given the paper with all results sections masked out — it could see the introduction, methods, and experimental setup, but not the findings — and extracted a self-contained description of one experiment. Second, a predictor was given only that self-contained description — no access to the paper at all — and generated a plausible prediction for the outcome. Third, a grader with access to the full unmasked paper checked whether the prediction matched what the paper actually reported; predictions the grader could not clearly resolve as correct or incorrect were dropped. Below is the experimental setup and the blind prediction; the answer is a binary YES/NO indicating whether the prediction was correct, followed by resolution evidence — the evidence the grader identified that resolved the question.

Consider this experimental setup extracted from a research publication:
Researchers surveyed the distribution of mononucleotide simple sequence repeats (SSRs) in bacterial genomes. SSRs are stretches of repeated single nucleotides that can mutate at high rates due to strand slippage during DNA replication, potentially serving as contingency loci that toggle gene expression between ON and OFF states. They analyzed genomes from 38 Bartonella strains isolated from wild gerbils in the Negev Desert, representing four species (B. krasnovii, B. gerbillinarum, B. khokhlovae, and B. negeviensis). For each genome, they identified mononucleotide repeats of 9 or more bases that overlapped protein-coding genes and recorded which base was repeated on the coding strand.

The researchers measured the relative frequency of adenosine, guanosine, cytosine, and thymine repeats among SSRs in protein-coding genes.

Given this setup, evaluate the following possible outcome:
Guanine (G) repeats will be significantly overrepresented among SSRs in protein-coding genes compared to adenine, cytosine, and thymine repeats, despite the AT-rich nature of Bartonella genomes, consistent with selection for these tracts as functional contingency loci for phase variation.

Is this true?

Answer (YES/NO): NO